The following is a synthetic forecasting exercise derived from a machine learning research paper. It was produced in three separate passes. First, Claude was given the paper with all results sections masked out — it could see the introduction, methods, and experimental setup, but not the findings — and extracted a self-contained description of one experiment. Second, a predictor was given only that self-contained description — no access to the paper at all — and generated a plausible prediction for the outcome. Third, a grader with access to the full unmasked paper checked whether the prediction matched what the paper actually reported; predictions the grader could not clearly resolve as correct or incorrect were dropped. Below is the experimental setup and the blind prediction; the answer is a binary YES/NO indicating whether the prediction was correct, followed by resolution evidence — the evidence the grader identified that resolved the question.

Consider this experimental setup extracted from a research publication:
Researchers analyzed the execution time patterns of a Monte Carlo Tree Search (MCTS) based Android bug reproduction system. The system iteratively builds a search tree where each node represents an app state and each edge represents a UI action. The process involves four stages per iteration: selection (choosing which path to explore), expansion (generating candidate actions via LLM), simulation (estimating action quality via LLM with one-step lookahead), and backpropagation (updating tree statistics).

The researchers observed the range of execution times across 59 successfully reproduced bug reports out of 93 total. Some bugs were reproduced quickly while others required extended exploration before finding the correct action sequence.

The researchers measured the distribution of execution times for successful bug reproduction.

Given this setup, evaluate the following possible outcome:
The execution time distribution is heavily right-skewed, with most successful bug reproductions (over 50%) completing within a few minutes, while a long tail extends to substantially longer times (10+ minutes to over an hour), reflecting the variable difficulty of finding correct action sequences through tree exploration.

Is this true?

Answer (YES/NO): NO